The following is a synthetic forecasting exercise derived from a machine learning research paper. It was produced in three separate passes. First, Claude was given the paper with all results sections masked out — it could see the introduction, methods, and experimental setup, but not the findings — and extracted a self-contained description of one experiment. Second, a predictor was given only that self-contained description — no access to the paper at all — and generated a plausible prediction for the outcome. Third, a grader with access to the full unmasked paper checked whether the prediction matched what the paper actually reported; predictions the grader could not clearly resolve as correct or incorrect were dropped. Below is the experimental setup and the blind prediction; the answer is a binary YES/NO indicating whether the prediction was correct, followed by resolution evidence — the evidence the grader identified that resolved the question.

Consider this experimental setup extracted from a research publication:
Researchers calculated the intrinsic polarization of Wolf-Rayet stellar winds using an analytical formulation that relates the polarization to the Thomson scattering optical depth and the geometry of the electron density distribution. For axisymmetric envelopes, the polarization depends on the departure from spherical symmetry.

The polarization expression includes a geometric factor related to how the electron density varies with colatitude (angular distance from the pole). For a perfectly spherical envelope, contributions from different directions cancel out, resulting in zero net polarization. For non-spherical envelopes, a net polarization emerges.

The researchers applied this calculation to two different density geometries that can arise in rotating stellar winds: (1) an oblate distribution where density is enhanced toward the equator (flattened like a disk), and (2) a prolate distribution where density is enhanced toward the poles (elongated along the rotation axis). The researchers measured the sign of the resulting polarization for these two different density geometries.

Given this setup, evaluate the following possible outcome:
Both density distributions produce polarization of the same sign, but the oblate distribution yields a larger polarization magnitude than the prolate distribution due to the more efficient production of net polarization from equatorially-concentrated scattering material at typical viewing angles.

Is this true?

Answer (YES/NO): NO